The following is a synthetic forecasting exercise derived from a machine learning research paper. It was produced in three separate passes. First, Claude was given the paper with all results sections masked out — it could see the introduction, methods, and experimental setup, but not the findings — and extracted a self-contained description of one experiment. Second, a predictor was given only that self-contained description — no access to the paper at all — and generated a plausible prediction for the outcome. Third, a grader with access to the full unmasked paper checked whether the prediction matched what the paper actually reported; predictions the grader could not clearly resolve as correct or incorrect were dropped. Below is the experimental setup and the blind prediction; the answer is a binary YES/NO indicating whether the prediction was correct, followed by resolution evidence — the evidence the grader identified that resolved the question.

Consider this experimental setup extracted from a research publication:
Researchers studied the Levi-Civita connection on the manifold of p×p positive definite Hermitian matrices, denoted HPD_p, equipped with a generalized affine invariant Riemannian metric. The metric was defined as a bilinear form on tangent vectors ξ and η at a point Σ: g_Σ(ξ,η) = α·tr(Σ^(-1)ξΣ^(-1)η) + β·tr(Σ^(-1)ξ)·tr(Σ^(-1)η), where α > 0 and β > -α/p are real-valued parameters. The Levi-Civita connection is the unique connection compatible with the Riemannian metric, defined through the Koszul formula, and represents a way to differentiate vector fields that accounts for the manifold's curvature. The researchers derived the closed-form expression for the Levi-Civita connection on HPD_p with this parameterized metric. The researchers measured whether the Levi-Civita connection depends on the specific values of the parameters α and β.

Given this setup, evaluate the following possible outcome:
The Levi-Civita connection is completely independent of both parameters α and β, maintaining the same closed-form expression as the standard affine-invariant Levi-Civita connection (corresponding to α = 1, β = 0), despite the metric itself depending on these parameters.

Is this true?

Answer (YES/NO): YES